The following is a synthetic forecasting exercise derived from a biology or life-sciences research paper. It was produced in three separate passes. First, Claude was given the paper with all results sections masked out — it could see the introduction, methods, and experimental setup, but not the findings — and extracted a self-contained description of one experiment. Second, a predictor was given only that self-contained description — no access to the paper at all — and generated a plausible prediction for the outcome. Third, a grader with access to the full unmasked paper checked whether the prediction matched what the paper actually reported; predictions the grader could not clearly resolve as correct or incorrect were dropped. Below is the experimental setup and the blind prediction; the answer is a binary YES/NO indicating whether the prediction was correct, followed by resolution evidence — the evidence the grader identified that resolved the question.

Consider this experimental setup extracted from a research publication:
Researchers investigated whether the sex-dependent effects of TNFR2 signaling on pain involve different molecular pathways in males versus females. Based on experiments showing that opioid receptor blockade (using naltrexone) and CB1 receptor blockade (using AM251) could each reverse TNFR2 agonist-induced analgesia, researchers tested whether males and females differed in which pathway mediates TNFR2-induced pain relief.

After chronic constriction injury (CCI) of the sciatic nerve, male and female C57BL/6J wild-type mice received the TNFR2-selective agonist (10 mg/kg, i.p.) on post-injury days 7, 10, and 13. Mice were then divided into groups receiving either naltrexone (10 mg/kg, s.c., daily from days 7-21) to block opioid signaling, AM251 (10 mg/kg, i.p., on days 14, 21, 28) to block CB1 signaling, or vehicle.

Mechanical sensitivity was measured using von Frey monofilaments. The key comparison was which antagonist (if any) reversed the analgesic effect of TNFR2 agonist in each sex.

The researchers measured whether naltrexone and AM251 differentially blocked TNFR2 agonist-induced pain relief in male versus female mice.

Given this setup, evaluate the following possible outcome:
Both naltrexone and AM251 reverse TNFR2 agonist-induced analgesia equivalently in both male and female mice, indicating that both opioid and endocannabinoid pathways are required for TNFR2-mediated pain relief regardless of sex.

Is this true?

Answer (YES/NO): NO